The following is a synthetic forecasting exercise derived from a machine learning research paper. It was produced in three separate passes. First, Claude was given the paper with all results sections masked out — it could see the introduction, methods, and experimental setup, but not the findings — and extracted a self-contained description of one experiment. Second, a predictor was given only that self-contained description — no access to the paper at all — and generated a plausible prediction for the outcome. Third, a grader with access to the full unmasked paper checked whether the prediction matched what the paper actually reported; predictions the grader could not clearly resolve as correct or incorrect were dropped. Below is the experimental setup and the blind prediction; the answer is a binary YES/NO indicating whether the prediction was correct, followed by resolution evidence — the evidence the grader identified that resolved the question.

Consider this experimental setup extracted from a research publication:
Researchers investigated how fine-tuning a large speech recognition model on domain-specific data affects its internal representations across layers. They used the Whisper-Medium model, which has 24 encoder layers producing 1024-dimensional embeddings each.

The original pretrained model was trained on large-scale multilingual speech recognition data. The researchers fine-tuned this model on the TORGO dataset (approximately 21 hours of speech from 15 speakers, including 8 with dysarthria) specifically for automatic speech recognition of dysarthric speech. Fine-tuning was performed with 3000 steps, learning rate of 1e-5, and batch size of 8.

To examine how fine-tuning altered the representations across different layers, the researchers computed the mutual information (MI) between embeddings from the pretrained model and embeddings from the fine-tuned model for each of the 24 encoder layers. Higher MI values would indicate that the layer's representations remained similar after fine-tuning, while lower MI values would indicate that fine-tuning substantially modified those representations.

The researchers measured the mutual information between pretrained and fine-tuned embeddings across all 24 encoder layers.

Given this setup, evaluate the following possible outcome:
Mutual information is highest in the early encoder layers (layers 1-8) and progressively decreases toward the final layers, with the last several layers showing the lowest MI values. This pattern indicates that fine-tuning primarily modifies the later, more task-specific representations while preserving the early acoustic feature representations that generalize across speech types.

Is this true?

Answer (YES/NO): YES